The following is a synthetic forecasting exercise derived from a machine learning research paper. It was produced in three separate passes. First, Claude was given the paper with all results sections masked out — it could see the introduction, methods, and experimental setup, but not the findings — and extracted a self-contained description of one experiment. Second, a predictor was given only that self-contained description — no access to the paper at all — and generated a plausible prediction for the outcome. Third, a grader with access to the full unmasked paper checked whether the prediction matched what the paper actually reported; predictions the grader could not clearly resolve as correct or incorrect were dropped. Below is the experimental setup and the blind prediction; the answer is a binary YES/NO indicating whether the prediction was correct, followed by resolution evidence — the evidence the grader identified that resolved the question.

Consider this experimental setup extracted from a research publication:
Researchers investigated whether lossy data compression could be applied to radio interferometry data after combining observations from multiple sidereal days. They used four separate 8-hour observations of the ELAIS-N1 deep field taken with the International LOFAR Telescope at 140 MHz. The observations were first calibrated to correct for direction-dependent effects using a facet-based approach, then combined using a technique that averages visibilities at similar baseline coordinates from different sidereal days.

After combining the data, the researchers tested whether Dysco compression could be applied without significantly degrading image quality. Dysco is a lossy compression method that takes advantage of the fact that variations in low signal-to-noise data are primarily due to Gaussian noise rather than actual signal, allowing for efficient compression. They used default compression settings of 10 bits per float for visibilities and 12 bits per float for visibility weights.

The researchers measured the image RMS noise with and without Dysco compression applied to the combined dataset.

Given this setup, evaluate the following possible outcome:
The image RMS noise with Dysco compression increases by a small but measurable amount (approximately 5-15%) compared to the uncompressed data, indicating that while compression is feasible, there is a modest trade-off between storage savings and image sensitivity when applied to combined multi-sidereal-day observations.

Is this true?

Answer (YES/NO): NO